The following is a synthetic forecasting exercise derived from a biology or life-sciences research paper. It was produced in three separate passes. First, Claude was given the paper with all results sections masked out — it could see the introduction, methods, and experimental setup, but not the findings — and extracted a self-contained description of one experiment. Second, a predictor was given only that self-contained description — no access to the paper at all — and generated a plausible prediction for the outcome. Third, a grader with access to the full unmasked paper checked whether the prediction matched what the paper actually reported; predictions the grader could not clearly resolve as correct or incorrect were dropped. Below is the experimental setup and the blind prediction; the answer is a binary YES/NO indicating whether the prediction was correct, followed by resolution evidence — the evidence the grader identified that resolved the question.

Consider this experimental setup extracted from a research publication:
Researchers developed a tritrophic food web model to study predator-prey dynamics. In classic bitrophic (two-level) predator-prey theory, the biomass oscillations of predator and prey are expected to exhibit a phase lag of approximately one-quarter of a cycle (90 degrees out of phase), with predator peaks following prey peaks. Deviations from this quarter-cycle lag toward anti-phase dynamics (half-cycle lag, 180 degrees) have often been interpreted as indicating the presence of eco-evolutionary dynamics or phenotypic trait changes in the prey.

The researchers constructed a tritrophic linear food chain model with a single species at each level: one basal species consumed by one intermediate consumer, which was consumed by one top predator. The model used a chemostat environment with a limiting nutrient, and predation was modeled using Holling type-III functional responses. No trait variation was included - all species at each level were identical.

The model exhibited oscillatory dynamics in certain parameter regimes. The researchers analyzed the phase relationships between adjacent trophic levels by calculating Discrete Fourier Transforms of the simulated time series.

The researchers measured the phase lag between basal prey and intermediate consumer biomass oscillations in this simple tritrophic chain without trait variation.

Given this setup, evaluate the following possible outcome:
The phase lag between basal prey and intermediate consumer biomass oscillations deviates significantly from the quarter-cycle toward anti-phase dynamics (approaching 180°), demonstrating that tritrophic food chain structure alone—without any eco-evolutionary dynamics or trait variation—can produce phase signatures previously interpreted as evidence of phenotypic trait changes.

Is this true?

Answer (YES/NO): NO